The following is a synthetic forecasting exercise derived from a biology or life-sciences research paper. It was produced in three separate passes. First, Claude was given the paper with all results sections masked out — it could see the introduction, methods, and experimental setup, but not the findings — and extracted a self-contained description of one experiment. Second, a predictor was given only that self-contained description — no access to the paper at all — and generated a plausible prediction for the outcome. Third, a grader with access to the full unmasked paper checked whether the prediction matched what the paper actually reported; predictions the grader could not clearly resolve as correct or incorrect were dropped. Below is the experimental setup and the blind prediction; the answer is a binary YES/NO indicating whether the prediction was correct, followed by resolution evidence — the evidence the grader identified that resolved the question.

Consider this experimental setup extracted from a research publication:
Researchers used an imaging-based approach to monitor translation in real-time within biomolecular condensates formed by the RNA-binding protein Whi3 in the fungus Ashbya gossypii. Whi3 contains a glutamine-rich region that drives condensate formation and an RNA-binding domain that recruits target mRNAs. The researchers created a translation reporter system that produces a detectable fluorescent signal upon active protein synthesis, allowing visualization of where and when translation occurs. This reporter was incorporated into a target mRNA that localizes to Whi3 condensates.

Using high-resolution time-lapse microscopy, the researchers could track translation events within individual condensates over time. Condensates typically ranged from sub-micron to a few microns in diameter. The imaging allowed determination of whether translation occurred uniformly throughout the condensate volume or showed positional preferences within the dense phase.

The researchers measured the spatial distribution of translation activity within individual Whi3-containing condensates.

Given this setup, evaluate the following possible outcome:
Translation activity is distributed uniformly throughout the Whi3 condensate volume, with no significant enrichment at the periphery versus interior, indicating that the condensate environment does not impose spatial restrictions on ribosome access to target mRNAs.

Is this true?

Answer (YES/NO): NO